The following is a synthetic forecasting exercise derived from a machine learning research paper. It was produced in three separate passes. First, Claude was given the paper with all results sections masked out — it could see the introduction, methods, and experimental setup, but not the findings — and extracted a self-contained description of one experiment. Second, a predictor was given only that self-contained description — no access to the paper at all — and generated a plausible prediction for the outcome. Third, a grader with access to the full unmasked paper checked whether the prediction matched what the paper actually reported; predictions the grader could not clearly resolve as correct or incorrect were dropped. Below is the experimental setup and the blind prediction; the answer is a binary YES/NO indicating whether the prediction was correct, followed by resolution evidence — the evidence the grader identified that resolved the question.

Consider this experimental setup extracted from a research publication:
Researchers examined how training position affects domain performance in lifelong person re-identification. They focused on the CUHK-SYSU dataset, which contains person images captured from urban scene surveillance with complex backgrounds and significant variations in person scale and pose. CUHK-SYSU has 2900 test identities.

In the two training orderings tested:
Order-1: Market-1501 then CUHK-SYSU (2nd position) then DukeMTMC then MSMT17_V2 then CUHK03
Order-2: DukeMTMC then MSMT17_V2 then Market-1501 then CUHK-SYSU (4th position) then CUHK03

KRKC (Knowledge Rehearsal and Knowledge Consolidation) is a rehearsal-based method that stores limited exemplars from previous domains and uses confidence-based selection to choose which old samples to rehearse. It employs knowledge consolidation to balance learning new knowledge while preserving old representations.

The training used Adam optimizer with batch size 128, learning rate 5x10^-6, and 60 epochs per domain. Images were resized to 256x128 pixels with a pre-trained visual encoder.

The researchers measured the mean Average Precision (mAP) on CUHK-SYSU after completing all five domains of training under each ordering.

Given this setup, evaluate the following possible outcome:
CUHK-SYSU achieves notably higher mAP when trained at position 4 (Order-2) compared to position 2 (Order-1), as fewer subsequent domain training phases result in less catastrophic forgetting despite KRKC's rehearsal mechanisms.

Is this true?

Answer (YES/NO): NO